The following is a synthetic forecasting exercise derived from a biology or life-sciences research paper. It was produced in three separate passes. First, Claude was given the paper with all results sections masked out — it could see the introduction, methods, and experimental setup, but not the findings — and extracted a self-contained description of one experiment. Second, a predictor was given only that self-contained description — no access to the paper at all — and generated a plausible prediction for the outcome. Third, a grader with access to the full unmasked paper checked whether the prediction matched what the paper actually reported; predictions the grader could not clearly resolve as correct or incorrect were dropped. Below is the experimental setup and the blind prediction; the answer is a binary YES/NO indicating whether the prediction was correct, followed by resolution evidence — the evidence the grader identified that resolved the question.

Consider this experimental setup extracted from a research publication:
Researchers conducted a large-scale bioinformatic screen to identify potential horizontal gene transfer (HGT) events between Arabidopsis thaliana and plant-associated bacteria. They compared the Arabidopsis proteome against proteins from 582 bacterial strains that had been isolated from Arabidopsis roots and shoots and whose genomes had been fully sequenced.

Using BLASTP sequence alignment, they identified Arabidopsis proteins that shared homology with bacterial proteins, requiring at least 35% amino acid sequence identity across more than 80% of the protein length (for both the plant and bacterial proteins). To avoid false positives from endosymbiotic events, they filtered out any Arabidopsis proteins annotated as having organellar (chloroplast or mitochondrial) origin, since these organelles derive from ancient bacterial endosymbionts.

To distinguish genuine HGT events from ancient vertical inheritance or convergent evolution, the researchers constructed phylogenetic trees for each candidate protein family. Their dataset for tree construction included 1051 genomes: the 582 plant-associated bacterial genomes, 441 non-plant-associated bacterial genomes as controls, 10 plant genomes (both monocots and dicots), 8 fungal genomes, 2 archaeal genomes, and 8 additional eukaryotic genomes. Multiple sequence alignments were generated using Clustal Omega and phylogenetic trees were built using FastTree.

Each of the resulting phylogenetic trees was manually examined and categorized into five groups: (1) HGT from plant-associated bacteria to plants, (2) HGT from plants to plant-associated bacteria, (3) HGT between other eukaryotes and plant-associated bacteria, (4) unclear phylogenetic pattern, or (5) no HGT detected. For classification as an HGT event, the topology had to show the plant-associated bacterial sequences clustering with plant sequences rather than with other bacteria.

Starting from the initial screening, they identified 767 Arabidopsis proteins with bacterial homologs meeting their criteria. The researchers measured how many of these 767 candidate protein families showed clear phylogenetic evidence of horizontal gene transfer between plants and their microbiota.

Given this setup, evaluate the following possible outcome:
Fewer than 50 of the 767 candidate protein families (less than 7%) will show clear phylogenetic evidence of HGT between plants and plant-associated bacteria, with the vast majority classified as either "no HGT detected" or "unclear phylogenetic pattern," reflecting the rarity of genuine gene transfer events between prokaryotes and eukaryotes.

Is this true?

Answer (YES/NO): NO